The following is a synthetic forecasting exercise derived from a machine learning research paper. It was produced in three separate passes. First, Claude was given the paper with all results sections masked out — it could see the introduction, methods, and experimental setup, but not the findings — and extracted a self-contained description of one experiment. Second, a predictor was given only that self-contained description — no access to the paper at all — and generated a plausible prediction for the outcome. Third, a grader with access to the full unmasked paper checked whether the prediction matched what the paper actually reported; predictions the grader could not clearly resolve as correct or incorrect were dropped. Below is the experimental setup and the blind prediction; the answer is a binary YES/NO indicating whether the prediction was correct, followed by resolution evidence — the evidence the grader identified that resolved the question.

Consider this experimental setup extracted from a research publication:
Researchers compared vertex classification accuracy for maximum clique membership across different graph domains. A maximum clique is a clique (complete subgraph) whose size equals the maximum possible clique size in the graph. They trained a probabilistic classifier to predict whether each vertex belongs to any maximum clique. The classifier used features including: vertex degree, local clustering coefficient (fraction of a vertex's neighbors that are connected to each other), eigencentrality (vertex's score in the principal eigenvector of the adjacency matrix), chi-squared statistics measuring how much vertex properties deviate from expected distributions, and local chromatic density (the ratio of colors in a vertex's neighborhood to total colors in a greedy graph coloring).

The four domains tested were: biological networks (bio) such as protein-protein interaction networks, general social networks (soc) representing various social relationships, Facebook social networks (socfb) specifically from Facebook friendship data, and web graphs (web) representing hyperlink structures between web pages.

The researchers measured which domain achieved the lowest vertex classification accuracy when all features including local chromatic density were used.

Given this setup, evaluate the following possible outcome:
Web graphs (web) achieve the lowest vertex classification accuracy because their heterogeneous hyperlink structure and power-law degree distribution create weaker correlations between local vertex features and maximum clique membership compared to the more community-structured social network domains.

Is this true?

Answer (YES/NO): NO